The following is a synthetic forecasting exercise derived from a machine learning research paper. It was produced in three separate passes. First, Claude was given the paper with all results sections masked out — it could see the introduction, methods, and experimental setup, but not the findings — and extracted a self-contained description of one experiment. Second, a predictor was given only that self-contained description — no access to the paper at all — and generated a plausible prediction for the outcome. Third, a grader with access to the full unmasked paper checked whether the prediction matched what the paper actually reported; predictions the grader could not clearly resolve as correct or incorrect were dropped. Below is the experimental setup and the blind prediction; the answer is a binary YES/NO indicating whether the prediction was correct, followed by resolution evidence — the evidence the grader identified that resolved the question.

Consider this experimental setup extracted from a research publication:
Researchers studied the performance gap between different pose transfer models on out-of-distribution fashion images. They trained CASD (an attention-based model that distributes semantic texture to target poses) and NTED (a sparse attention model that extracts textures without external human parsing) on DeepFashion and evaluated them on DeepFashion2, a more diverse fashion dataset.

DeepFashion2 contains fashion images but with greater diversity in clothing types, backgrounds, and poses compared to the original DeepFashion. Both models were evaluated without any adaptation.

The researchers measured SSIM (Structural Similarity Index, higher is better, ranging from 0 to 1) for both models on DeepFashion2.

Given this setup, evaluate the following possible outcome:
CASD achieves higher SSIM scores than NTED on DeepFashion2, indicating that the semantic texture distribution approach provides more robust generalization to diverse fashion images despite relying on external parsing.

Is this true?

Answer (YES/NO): YES